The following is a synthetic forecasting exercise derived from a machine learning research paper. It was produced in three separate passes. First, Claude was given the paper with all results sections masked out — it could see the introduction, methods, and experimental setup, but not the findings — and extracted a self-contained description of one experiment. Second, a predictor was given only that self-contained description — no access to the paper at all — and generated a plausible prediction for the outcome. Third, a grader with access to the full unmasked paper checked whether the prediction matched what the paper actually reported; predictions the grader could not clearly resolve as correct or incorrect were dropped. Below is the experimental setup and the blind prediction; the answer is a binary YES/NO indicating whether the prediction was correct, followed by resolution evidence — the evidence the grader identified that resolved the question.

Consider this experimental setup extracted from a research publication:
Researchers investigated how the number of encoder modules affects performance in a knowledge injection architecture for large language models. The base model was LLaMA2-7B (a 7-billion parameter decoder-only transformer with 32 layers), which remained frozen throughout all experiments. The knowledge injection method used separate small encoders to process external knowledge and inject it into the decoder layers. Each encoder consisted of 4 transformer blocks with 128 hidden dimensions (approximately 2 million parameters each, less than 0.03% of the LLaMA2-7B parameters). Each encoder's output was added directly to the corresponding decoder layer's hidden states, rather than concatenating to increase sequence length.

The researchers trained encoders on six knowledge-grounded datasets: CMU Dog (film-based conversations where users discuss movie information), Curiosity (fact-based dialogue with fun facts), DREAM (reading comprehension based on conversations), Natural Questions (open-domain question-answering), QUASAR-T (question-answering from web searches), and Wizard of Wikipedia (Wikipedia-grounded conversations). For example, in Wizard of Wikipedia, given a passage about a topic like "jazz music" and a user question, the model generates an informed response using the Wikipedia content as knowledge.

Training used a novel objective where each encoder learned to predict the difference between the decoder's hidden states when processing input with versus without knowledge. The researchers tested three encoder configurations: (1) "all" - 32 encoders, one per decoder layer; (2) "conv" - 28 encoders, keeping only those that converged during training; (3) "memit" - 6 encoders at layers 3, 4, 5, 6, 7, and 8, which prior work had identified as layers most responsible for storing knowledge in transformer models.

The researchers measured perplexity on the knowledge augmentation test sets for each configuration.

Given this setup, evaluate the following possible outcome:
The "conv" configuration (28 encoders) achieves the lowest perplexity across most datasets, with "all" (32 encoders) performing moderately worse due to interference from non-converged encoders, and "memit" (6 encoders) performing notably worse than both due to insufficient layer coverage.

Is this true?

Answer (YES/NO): NO